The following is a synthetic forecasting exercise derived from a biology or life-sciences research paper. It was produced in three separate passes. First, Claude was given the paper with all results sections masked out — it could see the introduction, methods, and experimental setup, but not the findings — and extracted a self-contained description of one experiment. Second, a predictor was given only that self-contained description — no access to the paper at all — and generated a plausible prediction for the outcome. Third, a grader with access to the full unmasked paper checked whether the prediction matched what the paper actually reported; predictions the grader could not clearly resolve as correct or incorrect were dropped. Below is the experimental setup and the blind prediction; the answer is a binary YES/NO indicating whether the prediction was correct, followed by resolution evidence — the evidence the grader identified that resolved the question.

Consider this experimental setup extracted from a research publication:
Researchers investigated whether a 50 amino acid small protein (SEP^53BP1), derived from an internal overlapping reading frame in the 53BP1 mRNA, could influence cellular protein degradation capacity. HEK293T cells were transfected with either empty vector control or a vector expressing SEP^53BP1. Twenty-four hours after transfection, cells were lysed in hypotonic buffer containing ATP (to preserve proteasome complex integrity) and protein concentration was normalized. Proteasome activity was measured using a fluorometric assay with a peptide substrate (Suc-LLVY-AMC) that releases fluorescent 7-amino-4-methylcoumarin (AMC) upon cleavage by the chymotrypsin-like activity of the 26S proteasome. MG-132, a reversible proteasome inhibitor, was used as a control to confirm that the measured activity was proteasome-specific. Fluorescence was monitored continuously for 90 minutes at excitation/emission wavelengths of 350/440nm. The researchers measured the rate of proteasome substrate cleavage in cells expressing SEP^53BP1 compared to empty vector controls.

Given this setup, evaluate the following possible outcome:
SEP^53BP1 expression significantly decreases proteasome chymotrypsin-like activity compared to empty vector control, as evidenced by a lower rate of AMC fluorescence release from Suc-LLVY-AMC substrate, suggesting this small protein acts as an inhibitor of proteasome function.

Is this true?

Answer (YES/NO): NO